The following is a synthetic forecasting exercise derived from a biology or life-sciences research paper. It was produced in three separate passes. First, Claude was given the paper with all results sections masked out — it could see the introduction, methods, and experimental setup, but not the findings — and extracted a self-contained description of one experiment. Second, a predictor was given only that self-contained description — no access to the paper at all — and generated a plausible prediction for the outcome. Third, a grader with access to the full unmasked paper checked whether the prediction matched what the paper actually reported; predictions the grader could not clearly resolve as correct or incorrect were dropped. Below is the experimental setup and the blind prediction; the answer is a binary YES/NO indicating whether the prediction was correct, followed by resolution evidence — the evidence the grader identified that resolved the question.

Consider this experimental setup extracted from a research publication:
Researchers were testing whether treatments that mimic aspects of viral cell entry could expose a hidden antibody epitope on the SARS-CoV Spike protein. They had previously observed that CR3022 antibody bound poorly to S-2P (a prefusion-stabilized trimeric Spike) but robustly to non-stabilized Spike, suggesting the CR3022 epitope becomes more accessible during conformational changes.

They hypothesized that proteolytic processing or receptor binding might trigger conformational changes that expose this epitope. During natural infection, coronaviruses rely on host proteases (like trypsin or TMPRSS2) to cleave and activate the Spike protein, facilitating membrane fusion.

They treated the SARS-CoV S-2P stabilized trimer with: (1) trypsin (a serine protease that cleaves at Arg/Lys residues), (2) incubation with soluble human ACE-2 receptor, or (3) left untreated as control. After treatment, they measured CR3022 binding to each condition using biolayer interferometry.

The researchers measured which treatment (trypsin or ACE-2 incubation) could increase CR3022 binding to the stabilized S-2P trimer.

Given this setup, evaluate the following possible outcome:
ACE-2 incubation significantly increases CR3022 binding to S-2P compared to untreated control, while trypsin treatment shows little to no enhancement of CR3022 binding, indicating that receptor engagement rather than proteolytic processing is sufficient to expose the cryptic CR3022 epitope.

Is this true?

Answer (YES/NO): NO